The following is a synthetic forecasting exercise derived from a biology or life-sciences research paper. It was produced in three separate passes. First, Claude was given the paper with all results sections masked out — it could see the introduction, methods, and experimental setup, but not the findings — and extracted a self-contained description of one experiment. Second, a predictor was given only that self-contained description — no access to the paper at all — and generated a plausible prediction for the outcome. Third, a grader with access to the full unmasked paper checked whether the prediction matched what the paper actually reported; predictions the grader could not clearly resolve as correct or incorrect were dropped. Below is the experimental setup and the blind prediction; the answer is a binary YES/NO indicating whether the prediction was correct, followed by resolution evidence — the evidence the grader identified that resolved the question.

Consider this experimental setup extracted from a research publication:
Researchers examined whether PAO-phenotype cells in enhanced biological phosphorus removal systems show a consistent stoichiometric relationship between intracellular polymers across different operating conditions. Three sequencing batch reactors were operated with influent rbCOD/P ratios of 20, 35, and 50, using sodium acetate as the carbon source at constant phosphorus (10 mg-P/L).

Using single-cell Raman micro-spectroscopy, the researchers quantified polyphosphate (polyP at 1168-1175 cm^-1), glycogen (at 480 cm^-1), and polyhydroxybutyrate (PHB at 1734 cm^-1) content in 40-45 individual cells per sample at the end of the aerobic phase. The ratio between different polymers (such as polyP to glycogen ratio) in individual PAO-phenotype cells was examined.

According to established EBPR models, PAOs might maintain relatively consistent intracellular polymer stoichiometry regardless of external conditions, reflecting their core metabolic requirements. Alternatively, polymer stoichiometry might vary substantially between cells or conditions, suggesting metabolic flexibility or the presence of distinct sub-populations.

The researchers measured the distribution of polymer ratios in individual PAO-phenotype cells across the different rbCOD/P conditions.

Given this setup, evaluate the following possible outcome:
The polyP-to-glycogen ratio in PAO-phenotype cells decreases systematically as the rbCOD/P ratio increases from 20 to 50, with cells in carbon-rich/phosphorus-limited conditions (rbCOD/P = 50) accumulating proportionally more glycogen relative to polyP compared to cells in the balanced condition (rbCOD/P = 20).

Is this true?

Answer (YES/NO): YES